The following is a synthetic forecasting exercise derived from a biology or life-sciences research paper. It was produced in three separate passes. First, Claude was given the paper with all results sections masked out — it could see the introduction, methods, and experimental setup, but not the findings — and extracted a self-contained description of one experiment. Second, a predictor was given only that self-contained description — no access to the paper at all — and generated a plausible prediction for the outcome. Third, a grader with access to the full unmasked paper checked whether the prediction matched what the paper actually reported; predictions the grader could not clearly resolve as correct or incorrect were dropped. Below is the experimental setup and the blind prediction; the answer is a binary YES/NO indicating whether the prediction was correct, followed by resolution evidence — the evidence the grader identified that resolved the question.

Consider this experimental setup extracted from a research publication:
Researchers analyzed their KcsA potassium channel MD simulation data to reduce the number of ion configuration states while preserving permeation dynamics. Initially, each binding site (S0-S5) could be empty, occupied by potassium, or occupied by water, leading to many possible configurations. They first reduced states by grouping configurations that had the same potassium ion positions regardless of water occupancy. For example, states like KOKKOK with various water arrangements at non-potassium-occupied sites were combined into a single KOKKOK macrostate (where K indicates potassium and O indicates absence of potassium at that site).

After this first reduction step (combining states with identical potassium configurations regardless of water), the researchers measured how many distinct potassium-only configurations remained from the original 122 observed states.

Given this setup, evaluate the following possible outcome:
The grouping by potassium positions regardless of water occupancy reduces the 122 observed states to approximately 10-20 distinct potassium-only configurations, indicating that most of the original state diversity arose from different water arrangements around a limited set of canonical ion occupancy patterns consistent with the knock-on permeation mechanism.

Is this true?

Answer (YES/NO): NO